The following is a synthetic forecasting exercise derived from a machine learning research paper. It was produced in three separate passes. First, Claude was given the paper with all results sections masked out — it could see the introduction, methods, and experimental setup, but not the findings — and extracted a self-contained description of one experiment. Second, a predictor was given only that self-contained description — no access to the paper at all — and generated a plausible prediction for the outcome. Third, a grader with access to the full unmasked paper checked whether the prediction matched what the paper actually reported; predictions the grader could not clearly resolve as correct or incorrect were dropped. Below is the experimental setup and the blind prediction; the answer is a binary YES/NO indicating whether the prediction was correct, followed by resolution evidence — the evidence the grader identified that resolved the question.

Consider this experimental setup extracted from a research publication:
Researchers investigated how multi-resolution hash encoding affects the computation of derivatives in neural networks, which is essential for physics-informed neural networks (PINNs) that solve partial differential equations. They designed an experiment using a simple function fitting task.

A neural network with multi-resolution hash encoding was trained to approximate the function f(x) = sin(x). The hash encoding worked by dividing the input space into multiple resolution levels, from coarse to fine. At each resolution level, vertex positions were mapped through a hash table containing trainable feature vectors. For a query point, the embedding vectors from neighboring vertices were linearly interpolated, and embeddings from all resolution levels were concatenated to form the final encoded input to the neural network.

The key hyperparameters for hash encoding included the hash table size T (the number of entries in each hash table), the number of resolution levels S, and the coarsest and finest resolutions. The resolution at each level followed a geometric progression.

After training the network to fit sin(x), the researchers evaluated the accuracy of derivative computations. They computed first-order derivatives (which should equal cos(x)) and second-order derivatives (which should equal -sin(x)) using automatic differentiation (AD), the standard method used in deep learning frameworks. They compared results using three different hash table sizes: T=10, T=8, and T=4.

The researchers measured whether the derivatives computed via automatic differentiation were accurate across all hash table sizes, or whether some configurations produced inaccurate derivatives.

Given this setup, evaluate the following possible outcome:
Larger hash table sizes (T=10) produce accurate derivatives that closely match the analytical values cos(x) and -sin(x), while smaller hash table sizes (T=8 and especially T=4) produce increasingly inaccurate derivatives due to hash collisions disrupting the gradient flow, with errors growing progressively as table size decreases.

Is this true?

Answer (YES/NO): NO